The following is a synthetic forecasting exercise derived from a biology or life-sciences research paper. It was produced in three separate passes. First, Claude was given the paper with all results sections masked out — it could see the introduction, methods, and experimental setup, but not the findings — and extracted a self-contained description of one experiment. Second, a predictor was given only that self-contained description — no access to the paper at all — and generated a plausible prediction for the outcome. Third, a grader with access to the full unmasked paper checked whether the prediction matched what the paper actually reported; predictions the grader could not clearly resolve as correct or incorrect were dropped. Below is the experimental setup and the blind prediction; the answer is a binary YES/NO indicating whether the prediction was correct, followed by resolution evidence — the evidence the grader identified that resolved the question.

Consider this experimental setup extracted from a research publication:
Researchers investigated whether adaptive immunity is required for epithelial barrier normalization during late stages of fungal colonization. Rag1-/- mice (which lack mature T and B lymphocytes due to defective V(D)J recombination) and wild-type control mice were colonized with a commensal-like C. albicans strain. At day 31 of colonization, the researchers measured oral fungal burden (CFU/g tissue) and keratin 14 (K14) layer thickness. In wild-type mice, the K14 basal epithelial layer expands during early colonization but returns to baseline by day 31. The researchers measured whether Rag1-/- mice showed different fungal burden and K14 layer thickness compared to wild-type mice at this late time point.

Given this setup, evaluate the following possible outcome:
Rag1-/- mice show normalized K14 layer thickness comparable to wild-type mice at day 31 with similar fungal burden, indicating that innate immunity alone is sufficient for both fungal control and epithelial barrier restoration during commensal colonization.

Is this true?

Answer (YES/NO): NO